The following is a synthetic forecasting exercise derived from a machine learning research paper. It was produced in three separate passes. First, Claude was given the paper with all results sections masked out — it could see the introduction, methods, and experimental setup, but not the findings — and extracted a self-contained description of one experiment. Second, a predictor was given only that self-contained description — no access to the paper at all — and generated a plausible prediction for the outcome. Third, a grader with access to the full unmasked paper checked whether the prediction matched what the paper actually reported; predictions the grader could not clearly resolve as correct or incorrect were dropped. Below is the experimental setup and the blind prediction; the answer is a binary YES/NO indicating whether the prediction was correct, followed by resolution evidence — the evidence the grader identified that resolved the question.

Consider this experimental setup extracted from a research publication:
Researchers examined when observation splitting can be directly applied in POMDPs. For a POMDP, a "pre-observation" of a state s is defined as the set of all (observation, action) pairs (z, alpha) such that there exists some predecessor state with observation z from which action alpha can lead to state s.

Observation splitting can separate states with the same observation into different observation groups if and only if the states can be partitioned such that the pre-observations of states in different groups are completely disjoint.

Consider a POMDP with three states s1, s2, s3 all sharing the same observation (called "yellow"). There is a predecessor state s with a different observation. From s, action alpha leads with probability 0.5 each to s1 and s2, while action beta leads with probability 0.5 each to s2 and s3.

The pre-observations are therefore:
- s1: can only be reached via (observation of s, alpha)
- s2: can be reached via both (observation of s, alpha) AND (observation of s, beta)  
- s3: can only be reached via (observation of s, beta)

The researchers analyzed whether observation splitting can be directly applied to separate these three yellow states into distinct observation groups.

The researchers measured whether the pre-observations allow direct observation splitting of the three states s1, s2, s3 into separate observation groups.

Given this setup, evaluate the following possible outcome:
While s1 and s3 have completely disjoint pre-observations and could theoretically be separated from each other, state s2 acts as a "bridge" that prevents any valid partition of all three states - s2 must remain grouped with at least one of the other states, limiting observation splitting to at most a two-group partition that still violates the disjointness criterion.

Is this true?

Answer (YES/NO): YES